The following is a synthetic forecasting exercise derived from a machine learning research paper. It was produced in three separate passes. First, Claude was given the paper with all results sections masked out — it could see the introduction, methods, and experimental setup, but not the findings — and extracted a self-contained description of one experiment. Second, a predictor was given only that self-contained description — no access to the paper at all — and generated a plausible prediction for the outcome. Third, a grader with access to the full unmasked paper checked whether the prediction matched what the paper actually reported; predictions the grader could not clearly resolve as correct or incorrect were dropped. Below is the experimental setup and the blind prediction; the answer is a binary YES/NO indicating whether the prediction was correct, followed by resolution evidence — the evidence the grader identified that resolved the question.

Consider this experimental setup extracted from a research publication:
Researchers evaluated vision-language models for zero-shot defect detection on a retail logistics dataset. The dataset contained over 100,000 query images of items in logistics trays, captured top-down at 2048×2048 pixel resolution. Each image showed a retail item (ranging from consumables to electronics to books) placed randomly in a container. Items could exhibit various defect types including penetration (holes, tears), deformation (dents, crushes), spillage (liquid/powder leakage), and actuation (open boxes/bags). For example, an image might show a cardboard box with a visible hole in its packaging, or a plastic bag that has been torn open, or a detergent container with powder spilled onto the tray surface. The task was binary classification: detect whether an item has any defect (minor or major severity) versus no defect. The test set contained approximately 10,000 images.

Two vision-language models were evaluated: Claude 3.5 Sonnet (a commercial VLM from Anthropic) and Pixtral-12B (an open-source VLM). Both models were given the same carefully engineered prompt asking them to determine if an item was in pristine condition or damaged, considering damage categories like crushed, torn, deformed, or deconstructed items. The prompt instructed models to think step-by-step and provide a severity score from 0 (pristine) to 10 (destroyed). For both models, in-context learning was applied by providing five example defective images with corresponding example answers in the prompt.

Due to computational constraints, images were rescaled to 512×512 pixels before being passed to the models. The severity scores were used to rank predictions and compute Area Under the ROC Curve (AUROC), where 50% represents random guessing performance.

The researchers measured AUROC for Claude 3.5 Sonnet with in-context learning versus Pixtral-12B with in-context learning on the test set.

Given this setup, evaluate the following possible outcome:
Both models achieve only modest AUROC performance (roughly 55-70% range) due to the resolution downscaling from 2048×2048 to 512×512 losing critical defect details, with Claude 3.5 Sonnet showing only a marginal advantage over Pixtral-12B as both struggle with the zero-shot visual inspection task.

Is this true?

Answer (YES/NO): NO